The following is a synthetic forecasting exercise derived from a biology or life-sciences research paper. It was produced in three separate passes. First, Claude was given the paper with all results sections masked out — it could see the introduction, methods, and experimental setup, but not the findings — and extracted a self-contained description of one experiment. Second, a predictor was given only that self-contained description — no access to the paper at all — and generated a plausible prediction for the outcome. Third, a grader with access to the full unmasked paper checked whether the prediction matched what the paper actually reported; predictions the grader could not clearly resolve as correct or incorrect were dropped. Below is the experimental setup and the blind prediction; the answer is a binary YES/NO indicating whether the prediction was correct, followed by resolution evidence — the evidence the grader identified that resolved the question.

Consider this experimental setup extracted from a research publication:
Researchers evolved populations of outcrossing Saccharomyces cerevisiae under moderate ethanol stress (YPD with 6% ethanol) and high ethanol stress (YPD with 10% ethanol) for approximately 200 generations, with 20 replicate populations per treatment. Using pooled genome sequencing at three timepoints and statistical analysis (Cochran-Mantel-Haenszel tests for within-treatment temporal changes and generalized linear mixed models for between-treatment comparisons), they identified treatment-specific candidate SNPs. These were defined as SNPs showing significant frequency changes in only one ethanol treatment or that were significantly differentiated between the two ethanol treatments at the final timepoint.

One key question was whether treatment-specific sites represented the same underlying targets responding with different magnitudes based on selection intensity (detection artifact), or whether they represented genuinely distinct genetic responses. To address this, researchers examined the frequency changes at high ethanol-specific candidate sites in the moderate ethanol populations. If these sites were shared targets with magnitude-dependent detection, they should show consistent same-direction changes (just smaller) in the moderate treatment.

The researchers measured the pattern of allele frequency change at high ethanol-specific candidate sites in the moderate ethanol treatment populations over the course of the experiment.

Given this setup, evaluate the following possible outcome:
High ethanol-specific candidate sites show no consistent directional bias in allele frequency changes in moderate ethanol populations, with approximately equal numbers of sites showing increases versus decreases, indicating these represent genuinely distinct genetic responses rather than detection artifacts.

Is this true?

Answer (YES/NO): NO